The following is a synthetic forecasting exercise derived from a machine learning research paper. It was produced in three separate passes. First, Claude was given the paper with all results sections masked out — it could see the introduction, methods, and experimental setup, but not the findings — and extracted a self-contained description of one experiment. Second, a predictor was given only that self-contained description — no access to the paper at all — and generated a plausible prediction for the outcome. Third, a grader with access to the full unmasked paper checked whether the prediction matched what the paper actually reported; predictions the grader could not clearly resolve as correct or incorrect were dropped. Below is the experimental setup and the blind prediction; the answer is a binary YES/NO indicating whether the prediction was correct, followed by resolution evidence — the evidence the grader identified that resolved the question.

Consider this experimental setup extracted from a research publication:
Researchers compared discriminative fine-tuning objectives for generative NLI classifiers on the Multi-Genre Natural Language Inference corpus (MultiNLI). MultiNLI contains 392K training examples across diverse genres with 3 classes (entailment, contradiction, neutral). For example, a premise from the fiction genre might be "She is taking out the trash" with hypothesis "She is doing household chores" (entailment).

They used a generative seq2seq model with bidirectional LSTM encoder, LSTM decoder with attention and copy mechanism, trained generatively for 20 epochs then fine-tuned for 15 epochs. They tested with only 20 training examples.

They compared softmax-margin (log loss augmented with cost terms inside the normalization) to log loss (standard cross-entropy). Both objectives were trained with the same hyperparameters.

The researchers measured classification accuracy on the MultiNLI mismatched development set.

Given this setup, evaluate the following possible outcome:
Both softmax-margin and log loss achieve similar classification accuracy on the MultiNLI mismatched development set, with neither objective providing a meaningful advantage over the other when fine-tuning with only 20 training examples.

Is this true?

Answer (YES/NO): NO